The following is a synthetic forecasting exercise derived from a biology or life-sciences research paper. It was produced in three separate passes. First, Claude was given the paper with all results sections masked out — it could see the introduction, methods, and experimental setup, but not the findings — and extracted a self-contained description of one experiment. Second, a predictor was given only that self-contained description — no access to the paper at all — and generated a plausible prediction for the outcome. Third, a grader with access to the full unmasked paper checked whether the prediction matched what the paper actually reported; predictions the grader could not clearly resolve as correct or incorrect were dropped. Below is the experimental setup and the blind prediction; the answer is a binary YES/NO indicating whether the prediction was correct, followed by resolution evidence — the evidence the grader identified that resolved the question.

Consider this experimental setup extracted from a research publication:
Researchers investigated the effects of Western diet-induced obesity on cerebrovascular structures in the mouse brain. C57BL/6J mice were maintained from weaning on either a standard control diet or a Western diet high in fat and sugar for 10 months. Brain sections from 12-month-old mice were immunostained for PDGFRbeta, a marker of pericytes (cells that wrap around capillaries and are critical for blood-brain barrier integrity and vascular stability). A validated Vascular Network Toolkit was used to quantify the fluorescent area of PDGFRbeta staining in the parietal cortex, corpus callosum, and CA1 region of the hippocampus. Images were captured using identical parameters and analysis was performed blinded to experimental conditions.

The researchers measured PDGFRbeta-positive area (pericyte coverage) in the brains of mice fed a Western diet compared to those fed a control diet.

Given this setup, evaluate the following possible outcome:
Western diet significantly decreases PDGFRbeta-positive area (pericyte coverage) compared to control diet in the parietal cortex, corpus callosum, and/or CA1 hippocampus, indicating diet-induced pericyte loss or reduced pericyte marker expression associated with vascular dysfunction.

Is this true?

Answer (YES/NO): YES